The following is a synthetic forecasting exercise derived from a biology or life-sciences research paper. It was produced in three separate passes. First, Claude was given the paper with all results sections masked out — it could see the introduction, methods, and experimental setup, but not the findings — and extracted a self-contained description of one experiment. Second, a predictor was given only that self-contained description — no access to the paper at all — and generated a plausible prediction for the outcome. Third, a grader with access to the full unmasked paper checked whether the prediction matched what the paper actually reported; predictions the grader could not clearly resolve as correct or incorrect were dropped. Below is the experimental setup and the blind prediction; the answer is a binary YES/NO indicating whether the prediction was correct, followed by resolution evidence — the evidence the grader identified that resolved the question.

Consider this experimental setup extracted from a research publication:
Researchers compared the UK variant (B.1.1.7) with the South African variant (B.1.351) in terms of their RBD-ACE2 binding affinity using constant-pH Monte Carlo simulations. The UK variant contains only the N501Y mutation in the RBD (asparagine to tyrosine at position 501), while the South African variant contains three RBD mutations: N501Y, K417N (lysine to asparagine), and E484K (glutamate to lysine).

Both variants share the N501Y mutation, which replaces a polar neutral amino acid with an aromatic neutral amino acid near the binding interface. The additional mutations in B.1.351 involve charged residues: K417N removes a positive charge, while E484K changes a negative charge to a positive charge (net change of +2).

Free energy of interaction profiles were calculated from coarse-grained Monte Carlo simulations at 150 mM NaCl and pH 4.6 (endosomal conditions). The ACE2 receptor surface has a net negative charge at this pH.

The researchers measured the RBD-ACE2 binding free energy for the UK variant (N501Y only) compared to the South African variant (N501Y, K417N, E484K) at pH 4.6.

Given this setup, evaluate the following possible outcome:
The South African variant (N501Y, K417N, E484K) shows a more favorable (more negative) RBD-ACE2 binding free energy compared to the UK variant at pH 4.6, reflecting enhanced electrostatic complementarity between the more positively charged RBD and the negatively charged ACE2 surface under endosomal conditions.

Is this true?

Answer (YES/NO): NO